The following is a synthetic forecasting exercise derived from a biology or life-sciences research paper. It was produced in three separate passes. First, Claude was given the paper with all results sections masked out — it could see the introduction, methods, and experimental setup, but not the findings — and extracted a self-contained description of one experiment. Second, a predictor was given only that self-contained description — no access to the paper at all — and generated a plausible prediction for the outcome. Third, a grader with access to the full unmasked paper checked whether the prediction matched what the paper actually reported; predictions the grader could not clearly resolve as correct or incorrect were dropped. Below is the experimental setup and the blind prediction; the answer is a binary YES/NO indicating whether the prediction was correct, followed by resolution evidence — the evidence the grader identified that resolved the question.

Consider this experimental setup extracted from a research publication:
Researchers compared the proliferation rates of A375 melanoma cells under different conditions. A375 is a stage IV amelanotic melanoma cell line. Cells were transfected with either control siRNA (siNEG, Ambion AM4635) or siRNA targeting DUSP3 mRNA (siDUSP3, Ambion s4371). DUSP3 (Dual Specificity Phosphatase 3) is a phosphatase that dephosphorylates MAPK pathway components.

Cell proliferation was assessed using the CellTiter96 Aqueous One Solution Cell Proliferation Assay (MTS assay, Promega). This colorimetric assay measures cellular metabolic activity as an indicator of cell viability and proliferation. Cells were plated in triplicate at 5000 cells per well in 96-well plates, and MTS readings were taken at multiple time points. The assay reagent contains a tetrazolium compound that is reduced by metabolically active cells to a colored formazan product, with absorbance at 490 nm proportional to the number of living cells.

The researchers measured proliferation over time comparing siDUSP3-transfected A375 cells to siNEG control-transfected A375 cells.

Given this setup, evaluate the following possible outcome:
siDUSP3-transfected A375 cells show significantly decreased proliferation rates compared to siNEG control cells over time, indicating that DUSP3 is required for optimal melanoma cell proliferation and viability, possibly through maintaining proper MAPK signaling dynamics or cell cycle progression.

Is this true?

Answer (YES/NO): NO